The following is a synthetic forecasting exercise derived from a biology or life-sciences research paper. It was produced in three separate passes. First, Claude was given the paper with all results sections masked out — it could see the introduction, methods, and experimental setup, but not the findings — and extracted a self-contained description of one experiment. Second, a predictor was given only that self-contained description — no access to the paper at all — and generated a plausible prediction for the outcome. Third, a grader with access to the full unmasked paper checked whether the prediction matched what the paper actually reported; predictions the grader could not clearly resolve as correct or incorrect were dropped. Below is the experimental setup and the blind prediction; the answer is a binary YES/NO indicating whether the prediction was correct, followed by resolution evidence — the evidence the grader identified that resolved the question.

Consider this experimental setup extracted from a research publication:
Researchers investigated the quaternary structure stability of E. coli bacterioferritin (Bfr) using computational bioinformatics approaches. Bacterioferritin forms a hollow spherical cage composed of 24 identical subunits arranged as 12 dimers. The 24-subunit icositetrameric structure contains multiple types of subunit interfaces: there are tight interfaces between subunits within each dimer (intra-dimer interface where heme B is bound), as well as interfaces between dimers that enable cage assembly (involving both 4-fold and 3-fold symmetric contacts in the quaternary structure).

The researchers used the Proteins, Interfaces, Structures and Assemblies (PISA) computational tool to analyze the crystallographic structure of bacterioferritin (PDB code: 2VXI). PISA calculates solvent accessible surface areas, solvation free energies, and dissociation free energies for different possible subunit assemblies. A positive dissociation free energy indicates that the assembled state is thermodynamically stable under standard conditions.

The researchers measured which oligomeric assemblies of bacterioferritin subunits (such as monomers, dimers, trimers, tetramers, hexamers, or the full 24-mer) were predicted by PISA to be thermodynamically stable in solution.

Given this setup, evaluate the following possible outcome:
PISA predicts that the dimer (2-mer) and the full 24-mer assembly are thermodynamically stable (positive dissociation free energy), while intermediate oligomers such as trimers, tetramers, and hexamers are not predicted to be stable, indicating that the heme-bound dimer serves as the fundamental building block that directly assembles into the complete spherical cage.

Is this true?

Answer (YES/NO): YES